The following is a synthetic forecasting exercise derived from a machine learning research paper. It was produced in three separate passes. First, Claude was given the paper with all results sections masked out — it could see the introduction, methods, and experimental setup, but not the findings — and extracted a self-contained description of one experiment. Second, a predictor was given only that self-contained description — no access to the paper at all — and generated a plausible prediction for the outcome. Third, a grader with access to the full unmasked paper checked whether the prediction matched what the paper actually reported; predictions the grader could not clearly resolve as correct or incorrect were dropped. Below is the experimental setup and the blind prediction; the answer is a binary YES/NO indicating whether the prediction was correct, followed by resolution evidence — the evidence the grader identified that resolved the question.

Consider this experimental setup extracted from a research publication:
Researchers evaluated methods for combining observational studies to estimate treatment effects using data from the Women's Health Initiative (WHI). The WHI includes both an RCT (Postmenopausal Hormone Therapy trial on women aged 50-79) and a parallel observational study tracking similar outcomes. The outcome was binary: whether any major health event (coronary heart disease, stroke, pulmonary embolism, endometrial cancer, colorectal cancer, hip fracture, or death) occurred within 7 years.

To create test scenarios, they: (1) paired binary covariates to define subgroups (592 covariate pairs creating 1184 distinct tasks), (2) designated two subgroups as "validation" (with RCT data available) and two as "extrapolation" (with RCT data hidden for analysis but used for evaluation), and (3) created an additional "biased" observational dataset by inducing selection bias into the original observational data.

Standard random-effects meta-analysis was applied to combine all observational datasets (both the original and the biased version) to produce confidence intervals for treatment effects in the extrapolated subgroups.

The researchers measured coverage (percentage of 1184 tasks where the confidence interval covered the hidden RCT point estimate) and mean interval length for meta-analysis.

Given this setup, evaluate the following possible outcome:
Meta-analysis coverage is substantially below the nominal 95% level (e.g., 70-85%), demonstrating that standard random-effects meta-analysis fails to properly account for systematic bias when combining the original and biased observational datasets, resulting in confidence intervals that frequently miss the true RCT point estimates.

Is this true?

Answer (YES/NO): NO